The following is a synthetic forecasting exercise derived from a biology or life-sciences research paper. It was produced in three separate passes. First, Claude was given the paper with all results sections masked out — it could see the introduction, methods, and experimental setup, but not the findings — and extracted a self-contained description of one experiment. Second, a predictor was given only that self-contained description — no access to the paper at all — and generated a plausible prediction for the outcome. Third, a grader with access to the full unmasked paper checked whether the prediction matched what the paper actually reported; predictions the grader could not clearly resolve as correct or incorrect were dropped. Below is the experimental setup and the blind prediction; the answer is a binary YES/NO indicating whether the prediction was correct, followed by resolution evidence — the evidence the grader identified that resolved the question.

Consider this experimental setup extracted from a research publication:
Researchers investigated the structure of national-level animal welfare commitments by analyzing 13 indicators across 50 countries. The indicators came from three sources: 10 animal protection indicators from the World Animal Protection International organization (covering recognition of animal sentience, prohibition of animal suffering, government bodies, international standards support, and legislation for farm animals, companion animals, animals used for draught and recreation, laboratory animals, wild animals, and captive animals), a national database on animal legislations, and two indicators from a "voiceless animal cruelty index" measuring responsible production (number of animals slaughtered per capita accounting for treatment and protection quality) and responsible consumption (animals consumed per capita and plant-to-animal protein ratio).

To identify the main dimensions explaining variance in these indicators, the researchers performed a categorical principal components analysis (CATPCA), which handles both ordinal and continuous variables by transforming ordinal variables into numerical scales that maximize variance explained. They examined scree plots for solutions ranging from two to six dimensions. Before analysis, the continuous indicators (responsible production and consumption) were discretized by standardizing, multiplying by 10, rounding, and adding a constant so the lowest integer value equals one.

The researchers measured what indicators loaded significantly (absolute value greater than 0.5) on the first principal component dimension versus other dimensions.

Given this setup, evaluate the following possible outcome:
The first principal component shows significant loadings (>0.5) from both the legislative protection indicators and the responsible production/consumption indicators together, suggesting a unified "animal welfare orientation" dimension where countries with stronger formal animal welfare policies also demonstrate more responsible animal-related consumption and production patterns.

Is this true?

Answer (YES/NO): NO